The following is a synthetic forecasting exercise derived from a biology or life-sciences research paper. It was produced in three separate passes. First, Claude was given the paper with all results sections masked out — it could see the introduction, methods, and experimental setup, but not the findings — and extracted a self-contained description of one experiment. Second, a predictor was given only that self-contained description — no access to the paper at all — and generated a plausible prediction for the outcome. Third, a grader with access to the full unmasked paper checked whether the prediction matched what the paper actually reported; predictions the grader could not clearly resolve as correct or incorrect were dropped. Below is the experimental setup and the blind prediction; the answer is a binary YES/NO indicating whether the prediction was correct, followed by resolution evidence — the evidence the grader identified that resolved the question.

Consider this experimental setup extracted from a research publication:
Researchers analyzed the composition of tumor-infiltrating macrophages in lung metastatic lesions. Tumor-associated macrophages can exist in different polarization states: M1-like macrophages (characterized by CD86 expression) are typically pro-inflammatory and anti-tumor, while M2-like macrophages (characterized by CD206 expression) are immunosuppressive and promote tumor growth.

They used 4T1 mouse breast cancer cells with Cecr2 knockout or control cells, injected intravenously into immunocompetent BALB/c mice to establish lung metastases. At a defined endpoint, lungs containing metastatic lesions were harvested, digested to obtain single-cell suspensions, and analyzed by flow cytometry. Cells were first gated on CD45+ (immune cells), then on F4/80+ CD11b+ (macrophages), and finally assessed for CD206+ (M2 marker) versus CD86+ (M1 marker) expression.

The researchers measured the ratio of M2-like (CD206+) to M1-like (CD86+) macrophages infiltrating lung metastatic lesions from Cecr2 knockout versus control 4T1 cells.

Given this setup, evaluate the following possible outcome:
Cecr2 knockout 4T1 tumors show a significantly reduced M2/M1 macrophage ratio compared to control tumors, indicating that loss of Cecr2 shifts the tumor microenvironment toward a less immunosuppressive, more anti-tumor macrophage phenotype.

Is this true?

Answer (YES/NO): YES